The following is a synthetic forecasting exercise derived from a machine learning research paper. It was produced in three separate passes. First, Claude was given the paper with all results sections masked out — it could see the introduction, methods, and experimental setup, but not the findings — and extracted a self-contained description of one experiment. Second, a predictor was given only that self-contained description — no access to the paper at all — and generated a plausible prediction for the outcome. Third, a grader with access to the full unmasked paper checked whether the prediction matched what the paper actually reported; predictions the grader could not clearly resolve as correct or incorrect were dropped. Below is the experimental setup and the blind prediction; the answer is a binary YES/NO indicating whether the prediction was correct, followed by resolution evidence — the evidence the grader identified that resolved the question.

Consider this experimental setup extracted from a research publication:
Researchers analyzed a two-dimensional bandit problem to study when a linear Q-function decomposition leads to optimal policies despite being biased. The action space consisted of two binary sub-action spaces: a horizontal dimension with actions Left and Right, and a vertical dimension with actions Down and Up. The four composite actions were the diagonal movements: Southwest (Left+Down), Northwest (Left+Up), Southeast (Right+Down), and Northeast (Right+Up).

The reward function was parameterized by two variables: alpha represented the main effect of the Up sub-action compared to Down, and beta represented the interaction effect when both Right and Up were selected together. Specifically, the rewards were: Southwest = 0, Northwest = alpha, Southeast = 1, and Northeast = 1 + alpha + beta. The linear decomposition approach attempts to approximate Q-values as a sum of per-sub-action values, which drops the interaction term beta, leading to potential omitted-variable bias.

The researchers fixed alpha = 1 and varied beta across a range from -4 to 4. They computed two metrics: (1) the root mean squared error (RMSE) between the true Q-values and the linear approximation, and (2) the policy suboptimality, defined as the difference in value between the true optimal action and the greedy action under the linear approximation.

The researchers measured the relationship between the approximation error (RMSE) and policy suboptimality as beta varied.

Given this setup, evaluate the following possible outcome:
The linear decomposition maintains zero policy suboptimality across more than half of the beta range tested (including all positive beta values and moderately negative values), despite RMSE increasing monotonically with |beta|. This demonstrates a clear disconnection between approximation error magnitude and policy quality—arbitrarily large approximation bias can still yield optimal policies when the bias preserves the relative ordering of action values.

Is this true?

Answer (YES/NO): YES